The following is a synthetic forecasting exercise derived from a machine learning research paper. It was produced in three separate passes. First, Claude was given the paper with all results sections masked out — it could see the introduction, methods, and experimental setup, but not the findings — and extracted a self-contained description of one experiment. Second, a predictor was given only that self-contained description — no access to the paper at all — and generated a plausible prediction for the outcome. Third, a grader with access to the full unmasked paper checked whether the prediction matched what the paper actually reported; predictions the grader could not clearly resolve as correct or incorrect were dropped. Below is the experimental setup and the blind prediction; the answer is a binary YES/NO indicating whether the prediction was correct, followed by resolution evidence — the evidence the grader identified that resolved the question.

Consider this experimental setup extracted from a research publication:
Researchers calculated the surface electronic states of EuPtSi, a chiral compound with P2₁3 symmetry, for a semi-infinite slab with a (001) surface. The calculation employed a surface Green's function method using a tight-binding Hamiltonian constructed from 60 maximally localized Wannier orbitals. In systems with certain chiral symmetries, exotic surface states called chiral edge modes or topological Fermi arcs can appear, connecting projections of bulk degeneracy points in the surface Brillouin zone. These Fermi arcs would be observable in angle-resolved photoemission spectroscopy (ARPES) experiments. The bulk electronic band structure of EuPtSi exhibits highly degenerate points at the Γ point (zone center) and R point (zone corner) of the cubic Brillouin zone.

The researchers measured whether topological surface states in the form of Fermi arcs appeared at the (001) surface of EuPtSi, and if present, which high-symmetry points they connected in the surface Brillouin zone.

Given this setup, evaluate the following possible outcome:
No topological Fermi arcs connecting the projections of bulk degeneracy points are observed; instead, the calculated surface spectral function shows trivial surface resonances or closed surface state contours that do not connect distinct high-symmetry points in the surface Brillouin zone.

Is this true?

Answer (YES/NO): NO